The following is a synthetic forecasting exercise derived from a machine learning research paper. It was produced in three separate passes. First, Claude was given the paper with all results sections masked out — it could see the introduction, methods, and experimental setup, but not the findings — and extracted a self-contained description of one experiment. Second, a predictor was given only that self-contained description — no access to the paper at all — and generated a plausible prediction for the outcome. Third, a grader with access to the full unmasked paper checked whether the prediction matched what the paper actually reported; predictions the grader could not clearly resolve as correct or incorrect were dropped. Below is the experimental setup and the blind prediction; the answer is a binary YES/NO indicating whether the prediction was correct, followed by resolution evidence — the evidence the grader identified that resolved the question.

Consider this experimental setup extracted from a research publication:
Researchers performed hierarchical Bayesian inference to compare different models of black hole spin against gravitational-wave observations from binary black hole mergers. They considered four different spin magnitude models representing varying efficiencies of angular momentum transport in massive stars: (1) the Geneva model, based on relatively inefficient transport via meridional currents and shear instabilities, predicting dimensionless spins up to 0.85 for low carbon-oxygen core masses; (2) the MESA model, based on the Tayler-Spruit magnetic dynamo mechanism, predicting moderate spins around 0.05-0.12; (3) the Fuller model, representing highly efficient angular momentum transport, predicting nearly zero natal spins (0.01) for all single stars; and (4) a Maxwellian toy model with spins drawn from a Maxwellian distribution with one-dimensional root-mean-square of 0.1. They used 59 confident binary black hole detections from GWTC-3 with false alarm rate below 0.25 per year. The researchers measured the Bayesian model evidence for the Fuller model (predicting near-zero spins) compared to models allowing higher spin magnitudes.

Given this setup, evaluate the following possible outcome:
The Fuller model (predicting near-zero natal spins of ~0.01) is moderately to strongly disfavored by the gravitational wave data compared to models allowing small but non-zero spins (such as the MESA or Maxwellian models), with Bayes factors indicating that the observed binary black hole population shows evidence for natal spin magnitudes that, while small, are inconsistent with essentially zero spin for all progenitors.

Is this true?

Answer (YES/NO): YES